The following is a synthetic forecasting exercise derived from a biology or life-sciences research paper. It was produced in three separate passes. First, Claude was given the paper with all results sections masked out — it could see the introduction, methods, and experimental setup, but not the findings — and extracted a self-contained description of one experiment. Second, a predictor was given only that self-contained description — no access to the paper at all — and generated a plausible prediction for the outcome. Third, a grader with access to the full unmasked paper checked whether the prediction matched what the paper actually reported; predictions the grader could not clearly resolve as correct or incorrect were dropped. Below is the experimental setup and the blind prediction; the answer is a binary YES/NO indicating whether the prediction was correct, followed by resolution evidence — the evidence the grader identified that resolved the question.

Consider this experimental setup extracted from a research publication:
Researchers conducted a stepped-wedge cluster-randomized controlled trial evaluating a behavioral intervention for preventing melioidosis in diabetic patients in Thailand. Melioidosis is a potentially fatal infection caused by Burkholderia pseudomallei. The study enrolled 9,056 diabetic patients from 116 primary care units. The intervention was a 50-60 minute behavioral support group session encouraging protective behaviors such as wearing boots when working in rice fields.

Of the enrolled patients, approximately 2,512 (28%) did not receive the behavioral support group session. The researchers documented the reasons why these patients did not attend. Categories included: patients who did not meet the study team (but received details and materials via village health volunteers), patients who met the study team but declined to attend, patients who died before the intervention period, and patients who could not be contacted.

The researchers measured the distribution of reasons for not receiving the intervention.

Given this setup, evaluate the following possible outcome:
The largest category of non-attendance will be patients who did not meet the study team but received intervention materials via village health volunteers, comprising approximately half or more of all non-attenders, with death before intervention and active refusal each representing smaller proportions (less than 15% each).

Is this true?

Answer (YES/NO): NO